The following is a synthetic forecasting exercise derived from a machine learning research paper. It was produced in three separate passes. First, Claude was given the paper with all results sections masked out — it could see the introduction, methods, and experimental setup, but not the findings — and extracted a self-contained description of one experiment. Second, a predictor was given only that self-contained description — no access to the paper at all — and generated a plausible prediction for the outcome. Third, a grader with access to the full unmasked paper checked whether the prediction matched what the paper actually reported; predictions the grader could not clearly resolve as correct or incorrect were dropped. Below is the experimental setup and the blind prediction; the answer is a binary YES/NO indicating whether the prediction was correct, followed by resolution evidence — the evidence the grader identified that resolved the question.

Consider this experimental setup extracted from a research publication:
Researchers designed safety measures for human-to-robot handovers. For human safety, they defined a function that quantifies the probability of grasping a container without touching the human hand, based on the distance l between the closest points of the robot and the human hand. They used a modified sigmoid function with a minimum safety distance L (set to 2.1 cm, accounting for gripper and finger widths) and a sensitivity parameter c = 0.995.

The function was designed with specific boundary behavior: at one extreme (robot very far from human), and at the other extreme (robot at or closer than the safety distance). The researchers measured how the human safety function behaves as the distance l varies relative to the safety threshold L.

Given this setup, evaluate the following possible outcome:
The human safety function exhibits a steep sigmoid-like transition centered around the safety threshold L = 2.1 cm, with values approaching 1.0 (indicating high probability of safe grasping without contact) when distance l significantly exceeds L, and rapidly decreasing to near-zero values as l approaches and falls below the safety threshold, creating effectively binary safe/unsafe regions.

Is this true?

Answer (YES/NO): NO